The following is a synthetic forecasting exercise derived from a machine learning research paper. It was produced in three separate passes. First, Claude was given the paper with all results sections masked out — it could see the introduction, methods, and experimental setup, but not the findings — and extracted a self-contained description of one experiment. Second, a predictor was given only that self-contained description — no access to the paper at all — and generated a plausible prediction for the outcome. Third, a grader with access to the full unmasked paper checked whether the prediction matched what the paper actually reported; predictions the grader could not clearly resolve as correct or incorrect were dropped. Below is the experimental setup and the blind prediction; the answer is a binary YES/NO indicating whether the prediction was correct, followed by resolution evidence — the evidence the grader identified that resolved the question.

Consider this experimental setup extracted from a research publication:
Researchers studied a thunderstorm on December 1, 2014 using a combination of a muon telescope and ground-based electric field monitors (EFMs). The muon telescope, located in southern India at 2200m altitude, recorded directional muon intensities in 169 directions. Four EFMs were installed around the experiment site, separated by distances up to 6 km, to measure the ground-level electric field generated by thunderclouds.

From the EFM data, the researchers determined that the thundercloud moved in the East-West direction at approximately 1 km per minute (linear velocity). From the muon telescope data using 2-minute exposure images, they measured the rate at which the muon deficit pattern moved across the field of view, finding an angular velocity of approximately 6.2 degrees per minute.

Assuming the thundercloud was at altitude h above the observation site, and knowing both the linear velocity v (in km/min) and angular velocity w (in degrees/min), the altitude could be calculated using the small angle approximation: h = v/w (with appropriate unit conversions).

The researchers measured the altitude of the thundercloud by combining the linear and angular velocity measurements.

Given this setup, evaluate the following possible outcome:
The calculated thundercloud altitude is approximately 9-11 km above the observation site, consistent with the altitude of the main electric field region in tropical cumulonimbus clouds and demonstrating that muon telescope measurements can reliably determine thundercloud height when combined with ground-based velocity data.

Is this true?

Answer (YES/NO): YES